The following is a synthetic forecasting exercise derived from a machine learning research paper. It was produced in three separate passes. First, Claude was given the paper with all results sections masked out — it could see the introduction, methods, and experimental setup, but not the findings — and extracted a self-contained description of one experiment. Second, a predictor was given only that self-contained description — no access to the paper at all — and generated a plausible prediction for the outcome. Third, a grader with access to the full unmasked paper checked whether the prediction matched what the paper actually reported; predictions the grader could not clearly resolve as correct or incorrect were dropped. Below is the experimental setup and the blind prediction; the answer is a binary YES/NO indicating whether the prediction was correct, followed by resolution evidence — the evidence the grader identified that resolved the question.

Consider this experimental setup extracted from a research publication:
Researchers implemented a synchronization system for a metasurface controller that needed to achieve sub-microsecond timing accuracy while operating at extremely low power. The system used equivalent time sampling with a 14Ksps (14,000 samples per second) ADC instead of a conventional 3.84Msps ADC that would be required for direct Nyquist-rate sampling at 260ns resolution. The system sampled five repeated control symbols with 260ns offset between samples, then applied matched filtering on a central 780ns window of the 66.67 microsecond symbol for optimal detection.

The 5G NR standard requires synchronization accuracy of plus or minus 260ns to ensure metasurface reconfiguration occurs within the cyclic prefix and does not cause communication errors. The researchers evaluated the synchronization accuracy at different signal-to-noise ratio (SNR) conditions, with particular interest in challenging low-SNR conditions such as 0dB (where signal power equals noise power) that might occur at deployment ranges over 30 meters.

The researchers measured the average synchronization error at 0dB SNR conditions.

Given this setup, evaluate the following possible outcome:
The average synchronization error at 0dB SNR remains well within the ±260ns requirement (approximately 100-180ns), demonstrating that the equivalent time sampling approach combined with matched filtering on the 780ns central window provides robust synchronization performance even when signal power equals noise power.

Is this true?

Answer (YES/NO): NO